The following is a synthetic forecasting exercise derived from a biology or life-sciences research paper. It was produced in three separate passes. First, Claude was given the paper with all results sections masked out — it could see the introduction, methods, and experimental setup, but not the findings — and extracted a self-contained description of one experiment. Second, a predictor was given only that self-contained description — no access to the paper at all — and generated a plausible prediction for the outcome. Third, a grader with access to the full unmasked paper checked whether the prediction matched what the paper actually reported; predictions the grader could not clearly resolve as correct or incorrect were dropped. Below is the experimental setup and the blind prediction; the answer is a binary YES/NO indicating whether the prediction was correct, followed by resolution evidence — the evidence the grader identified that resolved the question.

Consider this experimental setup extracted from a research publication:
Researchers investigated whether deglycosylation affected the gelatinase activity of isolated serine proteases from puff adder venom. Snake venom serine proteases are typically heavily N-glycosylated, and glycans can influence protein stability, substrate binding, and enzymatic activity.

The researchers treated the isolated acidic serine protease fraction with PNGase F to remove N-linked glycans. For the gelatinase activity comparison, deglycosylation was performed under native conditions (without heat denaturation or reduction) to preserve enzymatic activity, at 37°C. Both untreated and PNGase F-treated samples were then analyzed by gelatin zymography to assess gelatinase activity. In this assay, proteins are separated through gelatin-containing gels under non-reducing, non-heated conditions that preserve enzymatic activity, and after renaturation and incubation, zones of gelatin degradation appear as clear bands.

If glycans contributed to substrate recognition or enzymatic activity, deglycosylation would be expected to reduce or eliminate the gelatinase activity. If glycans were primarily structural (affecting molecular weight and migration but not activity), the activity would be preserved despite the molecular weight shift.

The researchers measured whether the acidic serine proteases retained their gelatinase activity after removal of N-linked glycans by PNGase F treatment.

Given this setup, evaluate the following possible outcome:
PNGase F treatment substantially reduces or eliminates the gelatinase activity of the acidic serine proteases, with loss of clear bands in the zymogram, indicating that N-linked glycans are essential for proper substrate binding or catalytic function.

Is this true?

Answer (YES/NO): NO